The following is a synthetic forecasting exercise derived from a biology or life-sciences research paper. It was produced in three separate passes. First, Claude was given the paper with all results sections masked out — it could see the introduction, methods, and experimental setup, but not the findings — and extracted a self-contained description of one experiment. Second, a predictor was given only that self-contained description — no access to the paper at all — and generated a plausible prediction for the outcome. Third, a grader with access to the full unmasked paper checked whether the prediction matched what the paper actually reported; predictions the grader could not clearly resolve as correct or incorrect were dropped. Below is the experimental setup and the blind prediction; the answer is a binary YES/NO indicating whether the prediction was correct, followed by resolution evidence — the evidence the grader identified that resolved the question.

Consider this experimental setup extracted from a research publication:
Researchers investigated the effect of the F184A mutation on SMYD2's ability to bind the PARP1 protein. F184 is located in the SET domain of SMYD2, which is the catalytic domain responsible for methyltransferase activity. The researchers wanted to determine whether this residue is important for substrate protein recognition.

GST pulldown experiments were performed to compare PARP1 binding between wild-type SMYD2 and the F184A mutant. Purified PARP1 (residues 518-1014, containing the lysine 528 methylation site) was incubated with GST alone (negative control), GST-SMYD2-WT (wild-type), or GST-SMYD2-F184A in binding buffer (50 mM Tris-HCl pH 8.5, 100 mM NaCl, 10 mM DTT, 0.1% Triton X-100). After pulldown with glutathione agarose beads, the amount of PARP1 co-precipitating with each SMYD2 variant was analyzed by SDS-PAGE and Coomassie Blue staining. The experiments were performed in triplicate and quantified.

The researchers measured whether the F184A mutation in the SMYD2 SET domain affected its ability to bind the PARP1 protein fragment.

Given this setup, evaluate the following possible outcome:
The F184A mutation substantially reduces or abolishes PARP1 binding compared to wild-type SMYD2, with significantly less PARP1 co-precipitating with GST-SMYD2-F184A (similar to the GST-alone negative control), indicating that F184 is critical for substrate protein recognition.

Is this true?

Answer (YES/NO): NO